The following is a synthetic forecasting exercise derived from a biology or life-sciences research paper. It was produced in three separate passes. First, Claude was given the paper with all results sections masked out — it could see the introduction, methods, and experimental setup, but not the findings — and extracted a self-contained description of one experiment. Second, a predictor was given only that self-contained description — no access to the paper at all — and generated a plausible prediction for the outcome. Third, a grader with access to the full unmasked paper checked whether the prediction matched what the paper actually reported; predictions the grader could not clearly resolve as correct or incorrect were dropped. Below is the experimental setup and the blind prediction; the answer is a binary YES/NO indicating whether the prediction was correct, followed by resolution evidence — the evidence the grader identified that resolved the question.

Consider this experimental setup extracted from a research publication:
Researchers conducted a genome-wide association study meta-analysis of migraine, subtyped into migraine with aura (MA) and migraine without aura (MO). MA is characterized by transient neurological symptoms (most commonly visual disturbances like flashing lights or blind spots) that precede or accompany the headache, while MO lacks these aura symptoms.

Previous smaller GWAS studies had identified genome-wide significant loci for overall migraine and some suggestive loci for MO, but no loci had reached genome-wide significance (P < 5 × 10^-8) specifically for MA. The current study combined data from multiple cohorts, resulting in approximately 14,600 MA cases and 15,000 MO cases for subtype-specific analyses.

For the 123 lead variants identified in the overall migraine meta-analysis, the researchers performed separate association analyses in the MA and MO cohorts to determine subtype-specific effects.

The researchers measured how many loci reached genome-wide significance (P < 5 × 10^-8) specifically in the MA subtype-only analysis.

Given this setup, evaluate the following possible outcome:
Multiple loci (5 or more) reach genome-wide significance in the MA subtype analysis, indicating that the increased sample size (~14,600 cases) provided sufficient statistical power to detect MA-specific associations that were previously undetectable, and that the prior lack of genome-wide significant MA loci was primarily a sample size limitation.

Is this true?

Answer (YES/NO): NO